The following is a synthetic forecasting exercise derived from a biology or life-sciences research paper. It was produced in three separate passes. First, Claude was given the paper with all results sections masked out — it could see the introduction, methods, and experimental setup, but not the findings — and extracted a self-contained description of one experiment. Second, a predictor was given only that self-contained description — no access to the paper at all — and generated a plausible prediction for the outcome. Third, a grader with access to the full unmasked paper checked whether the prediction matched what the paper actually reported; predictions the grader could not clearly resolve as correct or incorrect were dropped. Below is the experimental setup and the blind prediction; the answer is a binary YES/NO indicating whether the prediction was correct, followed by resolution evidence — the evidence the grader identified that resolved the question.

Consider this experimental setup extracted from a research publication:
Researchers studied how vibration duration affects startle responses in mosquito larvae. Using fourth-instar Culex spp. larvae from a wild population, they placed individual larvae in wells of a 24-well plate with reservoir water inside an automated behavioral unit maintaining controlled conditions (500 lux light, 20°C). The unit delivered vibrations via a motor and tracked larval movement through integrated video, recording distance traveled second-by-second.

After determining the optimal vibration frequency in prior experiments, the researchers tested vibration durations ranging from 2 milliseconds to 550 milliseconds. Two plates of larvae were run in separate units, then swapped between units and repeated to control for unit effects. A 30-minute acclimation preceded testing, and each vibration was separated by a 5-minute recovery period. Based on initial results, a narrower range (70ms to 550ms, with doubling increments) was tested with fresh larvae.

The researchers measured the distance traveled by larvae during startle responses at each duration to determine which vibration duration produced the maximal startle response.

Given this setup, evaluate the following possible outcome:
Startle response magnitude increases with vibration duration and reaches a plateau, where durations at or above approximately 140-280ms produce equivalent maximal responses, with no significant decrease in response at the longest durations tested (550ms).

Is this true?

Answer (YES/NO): NO